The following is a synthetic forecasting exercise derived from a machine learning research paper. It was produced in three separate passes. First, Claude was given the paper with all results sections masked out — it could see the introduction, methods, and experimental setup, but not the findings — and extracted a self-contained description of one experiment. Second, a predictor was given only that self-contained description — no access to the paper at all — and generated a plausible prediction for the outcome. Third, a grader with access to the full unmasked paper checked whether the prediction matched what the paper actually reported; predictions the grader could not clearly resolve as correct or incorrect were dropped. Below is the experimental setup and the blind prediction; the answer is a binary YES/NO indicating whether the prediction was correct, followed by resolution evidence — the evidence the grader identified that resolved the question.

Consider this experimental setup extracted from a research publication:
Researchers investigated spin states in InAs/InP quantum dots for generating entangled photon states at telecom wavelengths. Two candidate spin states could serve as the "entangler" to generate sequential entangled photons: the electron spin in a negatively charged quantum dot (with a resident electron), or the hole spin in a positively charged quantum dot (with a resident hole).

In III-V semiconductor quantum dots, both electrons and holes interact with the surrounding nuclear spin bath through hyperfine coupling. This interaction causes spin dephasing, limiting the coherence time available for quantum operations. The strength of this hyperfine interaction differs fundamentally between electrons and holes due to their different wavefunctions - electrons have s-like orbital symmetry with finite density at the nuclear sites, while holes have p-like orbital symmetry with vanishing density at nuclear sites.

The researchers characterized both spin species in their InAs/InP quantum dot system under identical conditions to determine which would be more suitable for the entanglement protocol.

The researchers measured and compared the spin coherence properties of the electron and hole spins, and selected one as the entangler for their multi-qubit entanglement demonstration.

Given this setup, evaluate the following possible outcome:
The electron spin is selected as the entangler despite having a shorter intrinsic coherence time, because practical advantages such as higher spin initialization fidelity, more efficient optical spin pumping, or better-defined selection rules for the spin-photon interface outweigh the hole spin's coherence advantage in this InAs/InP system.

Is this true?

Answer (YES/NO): NO